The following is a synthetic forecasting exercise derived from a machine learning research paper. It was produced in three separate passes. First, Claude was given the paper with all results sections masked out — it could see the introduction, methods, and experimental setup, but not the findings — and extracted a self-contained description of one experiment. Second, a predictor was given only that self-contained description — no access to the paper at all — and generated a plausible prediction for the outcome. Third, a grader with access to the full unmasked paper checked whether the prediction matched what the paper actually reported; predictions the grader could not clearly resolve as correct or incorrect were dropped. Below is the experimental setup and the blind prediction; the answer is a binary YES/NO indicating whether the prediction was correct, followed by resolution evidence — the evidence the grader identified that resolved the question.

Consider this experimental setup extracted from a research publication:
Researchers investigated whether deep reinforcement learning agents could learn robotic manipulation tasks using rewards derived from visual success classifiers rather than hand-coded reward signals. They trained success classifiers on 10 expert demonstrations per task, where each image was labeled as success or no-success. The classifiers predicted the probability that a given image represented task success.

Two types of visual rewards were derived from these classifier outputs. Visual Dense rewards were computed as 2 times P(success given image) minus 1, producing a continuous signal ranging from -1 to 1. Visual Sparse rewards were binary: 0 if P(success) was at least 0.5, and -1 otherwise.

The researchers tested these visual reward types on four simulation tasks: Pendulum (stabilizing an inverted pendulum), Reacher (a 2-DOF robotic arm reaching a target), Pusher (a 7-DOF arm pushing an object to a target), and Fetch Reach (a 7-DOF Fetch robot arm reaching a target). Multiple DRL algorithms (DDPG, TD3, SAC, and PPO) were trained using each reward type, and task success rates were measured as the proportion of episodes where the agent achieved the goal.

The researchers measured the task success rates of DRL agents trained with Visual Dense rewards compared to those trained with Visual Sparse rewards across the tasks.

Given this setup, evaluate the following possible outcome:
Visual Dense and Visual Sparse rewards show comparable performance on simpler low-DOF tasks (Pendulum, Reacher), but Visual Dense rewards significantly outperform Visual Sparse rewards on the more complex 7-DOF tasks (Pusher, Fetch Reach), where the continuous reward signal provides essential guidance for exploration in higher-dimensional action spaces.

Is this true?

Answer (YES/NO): NO